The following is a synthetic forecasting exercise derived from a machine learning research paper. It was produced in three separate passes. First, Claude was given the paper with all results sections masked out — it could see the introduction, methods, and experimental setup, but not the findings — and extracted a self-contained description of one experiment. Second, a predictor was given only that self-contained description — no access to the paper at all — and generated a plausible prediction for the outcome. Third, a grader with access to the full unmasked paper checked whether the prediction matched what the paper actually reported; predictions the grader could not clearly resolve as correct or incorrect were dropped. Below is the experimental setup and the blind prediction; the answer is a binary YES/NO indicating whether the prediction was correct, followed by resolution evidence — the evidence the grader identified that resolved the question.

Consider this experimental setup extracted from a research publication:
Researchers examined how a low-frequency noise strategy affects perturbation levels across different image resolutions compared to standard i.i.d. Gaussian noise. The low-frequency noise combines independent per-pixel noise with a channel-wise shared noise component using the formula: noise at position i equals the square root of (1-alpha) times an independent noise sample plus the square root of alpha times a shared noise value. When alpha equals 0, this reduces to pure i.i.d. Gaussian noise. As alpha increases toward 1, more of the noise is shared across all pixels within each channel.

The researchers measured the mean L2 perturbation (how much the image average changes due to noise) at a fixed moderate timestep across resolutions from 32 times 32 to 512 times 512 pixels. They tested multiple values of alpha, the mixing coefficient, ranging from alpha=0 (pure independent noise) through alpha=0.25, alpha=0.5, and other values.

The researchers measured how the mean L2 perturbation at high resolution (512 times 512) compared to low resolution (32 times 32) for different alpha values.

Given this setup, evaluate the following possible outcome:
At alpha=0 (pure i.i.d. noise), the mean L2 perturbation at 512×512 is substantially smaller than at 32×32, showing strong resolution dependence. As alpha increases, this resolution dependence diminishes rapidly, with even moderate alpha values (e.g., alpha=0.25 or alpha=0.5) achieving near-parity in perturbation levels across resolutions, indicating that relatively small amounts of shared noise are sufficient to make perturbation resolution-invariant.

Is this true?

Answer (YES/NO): YES